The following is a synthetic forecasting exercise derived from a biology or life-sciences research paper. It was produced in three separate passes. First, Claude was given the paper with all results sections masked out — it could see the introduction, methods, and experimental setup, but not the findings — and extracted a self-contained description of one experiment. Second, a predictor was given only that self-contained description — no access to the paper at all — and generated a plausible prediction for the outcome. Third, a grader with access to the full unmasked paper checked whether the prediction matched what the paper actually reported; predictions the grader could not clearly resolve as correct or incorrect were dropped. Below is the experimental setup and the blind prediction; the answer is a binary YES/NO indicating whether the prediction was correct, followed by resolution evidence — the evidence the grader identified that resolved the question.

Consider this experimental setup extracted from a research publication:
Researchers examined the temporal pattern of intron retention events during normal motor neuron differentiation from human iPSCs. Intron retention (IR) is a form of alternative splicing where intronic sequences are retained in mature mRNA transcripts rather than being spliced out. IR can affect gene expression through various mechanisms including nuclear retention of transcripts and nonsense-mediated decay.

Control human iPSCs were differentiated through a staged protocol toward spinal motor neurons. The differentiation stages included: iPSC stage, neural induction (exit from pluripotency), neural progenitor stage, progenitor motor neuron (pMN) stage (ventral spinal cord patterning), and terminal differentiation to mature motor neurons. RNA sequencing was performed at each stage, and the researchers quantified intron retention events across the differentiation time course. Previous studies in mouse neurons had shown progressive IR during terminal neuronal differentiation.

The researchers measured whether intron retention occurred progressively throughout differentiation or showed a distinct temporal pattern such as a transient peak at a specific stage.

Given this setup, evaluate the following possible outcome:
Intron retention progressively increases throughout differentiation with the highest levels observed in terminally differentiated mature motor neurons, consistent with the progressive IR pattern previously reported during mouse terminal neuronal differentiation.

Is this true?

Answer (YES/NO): NO